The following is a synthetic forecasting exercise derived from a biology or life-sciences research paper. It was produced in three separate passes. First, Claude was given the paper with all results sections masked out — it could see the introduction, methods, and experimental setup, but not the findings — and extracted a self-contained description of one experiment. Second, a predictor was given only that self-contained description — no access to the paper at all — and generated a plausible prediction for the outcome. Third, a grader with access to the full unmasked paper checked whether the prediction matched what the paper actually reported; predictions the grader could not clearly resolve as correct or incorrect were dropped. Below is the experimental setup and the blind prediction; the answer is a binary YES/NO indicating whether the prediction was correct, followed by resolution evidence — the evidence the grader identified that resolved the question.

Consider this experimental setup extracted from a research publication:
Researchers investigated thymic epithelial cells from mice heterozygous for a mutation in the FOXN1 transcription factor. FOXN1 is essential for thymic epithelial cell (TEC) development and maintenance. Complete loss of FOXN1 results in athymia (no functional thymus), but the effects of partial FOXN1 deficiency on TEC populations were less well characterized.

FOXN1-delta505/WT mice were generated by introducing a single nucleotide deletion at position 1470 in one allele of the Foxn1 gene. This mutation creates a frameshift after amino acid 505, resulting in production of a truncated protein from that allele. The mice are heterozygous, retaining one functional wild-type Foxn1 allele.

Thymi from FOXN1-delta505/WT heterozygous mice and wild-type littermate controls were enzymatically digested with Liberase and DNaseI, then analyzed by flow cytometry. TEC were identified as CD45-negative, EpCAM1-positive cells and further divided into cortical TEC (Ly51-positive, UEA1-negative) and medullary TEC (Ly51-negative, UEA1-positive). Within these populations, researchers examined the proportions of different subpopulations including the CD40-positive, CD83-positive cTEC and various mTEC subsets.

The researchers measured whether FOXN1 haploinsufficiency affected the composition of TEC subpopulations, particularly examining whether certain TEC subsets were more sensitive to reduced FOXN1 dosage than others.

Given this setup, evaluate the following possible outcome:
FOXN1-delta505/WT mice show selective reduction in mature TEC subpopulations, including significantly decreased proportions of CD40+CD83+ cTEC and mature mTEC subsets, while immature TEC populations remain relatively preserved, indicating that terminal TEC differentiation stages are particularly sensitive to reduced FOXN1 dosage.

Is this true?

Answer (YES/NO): NO